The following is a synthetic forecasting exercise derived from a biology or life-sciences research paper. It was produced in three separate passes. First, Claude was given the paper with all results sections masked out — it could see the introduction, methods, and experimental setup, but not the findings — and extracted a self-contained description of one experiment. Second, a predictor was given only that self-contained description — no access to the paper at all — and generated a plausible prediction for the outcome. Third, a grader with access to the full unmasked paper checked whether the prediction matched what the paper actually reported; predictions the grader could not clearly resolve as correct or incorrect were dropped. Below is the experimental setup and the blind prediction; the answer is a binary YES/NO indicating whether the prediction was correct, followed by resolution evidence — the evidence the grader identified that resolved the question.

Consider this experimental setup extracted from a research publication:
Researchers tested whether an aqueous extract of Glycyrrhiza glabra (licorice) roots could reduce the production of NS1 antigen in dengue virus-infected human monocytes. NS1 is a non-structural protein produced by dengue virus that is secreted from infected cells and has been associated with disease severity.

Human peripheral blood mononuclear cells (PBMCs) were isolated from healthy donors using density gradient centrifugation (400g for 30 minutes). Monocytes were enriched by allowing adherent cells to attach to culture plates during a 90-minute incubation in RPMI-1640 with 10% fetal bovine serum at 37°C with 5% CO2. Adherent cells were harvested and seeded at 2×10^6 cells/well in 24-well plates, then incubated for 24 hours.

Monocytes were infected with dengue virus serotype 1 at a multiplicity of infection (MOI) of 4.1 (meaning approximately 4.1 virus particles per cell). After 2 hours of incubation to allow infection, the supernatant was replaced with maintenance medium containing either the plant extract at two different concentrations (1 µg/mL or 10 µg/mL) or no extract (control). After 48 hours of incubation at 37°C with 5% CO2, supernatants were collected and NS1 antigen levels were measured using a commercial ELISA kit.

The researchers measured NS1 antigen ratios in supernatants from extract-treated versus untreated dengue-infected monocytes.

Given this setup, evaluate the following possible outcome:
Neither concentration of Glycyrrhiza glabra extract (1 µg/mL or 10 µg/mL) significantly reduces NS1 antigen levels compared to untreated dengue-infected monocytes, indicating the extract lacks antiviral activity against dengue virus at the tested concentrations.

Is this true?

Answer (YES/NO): NO